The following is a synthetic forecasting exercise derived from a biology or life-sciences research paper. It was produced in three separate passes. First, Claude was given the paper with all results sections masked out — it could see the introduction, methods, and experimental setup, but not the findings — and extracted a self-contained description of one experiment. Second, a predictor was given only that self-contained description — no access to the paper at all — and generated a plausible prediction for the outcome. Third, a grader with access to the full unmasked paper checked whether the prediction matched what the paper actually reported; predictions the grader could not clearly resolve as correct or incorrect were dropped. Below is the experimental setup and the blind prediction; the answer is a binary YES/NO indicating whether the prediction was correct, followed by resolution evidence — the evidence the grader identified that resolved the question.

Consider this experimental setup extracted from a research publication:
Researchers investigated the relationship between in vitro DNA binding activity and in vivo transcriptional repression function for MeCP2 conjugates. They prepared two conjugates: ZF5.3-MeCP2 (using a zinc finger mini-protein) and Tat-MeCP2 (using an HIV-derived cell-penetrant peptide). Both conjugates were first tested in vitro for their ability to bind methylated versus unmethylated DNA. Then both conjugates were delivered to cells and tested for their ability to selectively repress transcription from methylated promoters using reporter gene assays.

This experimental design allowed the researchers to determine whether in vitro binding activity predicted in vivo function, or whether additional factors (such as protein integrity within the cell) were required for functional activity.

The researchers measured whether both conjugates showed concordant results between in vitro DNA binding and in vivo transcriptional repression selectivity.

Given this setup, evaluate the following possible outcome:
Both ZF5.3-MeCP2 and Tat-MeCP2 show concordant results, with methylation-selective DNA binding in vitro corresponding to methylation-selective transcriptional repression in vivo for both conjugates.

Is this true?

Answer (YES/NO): NO